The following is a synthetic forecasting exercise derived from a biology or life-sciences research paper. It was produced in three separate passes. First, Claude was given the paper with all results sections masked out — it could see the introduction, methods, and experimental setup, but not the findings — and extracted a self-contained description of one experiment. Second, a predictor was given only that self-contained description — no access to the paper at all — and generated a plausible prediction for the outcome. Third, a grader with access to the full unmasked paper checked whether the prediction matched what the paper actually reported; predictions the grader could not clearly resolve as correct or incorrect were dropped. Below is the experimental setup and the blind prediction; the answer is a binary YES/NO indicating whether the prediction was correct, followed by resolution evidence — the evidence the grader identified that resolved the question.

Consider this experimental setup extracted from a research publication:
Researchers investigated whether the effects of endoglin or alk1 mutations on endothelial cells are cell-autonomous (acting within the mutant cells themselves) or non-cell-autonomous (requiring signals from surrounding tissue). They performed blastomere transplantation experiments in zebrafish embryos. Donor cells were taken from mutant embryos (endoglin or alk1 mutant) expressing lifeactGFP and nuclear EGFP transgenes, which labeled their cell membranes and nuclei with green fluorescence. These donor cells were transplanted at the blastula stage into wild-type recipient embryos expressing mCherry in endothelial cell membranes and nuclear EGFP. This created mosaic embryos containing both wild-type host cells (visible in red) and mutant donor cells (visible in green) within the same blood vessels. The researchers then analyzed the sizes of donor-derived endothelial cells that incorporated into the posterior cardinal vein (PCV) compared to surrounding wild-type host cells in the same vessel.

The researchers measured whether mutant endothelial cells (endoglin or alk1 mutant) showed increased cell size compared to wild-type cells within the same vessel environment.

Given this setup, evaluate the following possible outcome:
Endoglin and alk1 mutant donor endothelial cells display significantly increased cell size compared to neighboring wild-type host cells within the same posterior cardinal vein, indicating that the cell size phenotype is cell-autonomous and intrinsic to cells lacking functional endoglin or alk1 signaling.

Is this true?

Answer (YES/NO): YES